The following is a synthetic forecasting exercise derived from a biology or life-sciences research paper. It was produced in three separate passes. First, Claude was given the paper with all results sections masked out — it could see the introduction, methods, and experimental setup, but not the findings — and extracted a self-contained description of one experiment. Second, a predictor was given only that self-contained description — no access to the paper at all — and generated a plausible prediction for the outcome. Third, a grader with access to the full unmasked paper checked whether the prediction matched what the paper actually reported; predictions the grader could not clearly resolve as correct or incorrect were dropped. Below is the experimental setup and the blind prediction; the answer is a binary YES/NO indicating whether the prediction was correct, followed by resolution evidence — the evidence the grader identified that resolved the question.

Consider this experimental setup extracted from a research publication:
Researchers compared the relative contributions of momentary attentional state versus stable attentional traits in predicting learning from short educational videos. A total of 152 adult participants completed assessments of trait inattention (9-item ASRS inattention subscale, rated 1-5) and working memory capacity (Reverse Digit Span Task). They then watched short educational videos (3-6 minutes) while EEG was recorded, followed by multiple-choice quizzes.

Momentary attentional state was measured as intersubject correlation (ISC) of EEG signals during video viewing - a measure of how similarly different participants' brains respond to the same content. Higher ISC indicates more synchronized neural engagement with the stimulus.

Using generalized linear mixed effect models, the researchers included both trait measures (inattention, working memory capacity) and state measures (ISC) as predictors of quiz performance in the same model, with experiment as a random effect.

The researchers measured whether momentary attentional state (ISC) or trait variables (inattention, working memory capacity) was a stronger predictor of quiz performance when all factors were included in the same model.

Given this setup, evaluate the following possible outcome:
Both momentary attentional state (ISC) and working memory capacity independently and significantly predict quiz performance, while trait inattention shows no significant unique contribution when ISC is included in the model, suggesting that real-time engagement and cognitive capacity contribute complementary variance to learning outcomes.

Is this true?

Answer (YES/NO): YES